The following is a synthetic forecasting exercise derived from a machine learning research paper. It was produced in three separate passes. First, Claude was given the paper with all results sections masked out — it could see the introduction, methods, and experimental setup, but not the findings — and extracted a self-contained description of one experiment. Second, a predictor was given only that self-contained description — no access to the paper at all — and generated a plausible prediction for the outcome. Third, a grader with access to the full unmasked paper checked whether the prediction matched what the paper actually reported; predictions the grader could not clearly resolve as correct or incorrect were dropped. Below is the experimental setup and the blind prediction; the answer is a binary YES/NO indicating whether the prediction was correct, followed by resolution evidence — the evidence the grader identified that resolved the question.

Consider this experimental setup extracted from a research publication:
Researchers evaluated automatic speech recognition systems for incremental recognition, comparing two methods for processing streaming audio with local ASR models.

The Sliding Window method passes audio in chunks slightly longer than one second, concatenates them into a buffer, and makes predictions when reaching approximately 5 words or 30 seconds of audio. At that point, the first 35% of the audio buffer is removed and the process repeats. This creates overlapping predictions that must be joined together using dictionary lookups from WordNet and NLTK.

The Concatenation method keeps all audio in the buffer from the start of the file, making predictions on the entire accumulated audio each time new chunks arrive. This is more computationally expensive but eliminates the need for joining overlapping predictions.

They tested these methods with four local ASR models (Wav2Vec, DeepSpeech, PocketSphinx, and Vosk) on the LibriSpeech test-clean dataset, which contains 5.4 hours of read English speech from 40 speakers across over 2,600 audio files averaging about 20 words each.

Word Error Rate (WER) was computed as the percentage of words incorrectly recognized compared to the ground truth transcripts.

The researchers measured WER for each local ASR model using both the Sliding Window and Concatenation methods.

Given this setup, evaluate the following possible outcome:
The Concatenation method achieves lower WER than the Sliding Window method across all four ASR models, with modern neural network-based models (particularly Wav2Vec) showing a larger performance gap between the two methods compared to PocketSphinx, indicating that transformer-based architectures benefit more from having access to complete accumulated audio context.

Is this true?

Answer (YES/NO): NO